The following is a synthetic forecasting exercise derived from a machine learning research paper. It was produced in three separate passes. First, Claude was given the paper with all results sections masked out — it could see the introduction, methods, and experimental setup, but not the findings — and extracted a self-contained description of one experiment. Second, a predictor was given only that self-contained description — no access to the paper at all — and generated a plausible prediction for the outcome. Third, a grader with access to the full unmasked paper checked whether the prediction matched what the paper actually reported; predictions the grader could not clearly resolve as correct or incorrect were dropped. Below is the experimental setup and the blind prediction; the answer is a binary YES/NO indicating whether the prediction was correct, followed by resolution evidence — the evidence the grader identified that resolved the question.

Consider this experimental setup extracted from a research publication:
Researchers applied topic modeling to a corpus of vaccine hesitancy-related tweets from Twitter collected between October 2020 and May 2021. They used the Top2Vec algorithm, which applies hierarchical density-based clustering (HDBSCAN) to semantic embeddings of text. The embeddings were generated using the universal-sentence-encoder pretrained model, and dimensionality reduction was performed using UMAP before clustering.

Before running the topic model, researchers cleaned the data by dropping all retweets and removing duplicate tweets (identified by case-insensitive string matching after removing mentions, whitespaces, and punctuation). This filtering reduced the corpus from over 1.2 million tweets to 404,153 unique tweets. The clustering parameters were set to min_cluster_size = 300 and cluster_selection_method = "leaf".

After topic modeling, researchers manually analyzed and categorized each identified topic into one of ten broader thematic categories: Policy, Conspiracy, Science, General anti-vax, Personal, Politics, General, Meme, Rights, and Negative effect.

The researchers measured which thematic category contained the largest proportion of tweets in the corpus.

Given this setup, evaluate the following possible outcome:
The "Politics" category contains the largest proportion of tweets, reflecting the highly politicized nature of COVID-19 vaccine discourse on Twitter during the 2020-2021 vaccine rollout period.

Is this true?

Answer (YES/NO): NO